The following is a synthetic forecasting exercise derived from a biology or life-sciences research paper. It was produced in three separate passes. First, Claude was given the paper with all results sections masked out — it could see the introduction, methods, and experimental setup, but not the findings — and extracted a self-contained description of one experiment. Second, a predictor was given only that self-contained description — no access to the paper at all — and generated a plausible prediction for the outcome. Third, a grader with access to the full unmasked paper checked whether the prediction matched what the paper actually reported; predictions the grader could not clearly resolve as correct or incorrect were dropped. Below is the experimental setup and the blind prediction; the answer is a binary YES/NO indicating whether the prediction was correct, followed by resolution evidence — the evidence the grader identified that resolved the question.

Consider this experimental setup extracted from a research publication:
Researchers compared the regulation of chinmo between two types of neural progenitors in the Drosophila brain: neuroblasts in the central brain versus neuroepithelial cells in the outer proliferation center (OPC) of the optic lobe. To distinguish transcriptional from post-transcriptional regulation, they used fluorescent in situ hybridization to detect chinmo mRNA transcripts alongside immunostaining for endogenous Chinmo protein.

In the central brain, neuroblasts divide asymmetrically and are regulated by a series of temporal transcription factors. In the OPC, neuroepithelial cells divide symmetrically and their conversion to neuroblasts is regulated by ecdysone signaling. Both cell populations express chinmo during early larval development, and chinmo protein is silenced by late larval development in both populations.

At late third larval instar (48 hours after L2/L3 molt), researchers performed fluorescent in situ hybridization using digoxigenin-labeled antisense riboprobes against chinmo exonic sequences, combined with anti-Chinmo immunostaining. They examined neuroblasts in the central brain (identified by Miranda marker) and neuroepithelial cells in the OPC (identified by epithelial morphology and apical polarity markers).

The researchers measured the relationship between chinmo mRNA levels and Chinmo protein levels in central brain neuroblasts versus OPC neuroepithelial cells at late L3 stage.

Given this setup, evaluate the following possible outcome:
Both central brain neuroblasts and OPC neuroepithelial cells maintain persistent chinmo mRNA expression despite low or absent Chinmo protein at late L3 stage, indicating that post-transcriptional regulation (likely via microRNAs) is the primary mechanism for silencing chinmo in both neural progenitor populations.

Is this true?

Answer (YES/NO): NO